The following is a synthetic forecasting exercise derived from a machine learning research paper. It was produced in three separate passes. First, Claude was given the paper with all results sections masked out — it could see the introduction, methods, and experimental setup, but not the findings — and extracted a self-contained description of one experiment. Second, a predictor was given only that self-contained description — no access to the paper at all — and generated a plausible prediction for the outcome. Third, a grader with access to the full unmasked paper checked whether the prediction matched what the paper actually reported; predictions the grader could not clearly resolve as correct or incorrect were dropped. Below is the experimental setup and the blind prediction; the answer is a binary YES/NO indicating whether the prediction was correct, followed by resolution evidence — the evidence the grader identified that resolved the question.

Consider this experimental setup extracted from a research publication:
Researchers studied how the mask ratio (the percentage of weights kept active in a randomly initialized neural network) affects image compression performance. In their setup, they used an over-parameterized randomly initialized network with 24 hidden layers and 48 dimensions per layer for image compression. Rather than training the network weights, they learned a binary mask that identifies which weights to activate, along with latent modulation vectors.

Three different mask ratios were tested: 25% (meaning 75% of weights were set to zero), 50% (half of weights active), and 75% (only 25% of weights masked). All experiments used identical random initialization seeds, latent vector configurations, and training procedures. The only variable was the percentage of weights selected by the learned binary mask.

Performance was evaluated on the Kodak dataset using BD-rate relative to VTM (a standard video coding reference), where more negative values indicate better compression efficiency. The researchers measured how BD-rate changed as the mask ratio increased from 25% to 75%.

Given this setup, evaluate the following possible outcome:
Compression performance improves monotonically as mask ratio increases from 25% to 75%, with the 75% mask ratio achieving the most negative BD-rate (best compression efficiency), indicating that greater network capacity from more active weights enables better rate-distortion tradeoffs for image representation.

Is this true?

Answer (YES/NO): NO